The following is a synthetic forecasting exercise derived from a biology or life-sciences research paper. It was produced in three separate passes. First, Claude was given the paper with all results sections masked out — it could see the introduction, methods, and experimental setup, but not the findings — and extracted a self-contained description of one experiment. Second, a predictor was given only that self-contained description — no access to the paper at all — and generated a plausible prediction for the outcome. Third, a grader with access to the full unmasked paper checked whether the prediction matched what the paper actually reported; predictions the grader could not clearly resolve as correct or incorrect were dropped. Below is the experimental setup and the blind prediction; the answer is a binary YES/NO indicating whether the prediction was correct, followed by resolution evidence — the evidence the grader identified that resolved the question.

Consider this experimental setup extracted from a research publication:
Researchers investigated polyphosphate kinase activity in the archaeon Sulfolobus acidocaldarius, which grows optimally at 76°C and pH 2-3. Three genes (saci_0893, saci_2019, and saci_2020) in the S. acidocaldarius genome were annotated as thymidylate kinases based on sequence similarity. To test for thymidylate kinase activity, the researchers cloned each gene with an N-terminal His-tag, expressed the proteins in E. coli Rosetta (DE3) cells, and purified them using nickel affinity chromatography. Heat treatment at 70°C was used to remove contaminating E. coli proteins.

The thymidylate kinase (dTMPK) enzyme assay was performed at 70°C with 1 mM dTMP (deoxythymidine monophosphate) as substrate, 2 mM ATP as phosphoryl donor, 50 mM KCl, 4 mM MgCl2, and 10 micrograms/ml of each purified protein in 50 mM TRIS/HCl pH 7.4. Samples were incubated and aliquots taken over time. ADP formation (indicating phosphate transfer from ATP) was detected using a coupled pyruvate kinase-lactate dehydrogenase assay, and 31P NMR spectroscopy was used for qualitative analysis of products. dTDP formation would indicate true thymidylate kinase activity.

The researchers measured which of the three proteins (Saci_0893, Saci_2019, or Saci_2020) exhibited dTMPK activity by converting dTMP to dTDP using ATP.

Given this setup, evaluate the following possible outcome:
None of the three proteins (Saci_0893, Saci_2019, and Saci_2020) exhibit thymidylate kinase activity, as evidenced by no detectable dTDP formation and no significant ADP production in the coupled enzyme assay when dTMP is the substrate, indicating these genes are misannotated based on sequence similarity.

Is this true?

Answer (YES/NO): NO